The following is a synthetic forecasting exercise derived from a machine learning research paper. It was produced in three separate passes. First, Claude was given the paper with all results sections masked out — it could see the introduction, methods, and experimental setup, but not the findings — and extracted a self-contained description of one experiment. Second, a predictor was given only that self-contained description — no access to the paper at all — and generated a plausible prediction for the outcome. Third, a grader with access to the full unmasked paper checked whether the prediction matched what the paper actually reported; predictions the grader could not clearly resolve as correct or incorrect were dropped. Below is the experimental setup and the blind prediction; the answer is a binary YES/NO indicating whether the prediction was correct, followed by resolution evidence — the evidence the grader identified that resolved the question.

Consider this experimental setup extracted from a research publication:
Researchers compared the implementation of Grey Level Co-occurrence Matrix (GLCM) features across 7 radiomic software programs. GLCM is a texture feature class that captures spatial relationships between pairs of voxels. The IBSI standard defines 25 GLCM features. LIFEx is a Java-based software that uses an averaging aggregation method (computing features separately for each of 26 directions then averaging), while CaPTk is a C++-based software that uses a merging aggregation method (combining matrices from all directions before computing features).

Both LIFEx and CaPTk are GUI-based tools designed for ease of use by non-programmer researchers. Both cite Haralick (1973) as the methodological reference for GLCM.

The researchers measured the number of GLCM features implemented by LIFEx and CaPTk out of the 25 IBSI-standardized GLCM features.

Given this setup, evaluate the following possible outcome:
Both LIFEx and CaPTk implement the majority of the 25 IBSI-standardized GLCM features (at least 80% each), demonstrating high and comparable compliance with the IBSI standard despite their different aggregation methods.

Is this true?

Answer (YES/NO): NO